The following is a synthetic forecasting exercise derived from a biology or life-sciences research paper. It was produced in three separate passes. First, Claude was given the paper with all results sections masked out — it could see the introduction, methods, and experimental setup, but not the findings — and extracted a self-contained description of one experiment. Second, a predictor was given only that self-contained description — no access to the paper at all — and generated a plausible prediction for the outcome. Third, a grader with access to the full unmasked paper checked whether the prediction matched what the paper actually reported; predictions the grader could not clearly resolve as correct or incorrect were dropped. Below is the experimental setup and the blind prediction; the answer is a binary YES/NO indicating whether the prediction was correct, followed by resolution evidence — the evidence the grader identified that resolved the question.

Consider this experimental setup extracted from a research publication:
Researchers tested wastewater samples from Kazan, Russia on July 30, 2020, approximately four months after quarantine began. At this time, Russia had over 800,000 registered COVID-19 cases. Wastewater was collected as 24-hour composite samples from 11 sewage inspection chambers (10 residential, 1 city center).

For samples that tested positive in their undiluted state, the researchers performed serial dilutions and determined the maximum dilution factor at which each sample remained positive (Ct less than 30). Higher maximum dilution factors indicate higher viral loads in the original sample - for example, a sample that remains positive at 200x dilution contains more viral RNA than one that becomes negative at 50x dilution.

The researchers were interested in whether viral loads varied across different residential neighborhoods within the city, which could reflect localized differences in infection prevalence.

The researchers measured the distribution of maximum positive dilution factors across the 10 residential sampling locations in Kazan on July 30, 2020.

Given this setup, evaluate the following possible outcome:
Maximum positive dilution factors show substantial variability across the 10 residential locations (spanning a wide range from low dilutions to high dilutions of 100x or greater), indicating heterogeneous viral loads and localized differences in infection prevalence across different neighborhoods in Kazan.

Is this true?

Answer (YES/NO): NO